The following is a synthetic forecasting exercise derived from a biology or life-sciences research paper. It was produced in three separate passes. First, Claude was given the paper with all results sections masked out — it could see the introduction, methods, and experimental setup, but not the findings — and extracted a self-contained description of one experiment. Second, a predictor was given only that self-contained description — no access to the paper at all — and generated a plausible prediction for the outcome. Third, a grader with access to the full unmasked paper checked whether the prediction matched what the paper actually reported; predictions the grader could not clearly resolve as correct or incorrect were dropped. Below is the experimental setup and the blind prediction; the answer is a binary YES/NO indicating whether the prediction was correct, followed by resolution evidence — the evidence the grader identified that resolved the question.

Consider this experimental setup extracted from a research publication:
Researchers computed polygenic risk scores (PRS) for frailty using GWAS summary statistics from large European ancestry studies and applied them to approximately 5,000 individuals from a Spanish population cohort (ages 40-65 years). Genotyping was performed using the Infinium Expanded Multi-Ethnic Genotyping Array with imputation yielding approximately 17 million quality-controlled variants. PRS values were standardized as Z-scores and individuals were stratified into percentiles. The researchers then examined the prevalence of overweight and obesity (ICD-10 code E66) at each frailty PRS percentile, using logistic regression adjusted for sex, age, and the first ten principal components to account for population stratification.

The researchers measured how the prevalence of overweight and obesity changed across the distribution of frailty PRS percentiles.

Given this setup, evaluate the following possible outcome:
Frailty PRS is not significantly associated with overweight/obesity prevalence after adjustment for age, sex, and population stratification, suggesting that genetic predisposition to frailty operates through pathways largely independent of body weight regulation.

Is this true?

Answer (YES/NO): NO